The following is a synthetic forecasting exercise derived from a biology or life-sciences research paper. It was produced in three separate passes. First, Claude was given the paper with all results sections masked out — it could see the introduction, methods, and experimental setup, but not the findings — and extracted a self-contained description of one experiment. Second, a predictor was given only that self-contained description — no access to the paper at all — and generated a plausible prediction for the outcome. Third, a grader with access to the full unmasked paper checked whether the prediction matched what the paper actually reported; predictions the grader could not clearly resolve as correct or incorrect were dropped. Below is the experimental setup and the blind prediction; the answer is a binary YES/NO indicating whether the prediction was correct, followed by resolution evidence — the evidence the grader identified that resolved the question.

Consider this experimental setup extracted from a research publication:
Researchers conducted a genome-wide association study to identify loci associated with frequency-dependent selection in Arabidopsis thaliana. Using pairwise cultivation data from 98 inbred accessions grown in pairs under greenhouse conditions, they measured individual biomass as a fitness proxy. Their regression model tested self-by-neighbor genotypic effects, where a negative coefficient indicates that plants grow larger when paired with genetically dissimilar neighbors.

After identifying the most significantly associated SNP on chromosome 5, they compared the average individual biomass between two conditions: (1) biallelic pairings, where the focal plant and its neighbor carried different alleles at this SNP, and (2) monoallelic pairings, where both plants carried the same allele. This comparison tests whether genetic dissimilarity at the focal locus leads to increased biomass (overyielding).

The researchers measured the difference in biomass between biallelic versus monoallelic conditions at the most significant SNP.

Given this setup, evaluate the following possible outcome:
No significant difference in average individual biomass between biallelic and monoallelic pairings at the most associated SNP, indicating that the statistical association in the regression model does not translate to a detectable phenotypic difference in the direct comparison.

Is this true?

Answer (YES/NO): NO